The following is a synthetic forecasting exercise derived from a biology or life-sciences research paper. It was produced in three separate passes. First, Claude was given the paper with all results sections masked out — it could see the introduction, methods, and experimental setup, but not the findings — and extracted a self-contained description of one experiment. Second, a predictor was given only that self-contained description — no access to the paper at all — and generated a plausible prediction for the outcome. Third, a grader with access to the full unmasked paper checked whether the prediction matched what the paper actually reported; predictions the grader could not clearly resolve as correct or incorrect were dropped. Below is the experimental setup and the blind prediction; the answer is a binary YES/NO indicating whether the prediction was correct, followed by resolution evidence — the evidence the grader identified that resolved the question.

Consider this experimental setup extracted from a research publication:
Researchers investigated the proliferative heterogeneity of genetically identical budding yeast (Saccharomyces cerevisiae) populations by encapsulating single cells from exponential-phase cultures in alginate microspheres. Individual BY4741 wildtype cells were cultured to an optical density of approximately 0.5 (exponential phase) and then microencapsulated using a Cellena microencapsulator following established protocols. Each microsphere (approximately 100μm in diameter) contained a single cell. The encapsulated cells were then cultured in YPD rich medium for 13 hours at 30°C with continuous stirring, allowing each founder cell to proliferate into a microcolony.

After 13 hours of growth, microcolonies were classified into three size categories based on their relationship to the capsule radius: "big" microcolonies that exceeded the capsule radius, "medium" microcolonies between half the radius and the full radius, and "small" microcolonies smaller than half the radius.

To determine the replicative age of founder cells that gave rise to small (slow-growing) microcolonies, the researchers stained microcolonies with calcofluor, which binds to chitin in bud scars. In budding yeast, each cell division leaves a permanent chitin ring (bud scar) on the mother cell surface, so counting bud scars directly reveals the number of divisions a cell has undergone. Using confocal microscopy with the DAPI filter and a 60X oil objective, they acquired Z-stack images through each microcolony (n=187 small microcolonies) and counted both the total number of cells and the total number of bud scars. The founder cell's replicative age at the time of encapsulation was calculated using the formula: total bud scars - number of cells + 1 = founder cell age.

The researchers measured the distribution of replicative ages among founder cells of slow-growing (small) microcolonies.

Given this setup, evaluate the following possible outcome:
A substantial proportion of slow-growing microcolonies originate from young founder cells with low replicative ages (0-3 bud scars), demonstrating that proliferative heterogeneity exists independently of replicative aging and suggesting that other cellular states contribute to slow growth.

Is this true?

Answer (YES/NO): NO